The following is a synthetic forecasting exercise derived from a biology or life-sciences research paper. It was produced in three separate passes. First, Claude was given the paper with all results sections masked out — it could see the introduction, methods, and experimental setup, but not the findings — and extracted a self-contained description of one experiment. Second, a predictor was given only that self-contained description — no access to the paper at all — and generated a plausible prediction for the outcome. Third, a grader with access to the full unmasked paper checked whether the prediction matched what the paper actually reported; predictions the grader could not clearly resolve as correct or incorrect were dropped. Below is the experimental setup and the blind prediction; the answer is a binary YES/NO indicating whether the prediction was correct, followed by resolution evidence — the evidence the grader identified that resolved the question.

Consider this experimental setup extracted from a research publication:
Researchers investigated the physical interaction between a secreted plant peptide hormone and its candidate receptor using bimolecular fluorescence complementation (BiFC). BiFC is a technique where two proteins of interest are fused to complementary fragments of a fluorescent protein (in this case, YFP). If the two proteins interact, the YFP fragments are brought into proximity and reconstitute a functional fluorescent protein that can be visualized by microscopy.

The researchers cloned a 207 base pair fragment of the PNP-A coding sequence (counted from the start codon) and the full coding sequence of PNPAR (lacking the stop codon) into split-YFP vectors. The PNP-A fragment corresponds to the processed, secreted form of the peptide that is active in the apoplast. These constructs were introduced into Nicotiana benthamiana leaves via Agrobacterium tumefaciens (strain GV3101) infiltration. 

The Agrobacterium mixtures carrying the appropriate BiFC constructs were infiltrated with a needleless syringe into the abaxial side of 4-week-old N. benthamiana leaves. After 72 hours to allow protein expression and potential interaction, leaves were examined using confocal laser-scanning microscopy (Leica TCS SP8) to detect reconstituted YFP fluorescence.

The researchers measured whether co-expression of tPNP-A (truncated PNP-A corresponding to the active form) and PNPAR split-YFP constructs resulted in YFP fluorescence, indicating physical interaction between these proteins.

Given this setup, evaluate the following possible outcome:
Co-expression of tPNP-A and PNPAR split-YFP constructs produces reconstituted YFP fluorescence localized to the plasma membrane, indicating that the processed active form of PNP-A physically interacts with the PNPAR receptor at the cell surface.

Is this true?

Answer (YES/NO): YES